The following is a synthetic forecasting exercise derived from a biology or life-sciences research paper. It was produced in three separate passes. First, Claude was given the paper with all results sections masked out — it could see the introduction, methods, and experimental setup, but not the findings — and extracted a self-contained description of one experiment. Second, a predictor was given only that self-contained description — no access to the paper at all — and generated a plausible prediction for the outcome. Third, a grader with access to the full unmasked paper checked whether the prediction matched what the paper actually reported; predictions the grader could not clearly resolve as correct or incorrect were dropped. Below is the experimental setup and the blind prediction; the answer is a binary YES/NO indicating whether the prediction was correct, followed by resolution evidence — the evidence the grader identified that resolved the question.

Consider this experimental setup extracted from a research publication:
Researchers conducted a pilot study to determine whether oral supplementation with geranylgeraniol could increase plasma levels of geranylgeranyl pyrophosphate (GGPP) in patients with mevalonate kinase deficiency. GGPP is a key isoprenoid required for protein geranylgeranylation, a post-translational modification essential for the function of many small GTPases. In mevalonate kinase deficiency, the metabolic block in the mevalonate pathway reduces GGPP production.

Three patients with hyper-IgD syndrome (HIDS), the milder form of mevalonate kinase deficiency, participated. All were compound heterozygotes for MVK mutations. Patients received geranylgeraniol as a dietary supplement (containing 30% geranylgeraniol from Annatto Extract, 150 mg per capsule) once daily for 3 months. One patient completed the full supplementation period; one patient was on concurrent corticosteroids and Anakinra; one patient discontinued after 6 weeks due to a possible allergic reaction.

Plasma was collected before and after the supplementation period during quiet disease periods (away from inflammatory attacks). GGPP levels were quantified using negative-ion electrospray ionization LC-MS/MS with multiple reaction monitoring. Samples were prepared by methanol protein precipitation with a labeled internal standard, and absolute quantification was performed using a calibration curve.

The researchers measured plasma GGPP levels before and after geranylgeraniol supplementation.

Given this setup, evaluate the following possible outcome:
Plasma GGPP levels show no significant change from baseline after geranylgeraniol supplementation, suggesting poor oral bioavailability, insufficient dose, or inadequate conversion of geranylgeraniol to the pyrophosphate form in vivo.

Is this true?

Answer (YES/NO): YES